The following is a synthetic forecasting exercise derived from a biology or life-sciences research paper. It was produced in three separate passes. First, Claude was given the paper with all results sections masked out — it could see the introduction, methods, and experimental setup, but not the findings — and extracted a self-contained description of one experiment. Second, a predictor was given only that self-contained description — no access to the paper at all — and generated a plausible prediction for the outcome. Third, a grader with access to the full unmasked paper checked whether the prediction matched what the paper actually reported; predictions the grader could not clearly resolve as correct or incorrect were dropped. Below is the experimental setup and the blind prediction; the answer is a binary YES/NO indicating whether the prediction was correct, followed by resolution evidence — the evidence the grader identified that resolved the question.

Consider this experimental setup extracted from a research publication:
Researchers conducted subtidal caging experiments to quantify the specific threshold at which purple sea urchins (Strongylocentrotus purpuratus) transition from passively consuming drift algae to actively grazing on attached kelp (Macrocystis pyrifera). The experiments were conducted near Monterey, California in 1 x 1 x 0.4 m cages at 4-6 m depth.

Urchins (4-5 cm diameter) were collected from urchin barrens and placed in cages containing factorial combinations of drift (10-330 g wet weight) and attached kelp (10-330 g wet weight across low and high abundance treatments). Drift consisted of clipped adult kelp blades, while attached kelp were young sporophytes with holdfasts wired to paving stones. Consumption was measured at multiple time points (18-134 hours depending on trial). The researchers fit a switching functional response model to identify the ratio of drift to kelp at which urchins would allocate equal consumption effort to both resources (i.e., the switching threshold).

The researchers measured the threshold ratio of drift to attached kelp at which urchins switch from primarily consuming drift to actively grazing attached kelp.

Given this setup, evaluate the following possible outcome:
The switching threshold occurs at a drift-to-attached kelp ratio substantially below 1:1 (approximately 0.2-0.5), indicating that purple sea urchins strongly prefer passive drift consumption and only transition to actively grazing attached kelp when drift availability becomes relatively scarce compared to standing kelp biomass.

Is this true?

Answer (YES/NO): NO